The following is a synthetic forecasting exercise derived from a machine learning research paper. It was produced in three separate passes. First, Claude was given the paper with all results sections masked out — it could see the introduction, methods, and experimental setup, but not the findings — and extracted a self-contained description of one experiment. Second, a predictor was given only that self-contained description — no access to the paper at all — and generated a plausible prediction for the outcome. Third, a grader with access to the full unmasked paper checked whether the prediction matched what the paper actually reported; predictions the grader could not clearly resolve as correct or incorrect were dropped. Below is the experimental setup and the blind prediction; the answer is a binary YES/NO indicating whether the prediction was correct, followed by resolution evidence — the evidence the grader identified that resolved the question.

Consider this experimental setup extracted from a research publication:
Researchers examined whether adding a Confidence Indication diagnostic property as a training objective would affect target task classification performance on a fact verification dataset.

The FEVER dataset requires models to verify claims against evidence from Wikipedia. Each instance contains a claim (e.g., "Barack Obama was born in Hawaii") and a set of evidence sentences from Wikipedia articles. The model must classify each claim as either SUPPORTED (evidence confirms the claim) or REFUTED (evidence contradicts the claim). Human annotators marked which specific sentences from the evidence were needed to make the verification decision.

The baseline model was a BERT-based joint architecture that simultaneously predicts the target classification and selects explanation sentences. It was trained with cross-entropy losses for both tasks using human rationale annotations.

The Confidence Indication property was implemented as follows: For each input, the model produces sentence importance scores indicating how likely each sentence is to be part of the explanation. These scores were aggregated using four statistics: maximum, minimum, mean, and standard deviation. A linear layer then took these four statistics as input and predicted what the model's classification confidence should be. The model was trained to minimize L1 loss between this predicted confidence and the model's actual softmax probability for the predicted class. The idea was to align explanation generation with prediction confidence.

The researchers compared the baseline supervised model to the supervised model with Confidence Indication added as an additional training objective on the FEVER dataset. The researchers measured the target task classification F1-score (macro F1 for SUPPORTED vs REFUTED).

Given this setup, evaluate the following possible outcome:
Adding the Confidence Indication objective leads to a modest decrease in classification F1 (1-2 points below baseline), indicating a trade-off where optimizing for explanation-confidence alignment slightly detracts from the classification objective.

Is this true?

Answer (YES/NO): YES